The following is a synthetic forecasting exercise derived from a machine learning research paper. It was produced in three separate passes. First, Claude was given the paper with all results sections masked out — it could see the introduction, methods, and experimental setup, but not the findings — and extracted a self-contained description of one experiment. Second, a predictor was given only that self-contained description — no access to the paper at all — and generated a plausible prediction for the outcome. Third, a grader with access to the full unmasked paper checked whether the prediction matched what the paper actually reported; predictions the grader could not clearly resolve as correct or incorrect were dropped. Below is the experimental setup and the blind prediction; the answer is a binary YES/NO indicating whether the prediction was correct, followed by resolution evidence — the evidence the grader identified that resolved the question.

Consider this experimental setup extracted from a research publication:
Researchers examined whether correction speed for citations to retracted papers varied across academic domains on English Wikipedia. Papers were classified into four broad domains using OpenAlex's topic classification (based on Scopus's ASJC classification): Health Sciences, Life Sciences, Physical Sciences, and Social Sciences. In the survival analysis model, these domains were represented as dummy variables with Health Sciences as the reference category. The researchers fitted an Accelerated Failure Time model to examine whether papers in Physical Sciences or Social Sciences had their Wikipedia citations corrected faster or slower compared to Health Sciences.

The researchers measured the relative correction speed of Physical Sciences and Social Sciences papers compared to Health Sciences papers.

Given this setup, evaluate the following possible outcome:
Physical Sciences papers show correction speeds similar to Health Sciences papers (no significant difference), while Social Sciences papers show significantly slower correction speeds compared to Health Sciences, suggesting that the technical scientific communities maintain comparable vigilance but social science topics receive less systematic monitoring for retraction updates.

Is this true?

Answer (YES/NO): NO